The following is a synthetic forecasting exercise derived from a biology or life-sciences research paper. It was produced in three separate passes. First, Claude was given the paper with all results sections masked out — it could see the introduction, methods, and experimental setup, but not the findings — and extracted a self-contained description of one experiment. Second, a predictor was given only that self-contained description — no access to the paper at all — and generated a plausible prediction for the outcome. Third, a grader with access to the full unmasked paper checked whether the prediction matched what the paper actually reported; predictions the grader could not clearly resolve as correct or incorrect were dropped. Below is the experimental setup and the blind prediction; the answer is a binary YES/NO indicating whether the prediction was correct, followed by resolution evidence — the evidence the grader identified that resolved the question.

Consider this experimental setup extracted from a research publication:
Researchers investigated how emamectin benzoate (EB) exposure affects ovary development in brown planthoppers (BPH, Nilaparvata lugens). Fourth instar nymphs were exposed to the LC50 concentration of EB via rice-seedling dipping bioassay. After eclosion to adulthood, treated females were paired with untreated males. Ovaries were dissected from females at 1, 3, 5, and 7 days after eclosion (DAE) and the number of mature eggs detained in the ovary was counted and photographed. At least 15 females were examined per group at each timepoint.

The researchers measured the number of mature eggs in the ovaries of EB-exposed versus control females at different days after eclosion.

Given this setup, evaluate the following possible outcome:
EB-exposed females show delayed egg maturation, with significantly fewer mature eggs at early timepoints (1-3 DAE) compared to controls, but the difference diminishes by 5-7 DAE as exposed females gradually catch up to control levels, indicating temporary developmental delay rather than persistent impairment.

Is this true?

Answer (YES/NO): NO